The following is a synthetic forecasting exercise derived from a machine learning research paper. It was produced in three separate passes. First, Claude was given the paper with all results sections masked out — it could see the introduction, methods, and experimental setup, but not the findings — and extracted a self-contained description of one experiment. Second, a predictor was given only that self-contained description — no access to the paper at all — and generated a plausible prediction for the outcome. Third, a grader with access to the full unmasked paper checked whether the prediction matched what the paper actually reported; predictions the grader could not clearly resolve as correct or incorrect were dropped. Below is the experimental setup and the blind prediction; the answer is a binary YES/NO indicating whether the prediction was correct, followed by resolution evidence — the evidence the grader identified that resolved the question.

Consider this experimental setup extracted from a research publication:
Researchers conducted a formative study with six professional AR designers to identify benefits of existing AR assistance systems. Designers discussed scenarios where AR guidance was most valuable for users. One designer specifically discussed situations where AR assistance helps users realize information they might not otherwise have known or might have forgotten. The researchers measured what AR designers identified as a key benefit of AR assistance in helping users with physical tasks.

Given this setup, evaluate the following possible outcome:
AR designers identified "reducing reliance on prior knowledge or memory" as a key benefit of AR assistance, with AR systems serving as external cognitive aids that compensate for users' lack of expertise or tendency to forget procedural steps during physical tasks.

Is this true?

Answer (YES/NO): YES